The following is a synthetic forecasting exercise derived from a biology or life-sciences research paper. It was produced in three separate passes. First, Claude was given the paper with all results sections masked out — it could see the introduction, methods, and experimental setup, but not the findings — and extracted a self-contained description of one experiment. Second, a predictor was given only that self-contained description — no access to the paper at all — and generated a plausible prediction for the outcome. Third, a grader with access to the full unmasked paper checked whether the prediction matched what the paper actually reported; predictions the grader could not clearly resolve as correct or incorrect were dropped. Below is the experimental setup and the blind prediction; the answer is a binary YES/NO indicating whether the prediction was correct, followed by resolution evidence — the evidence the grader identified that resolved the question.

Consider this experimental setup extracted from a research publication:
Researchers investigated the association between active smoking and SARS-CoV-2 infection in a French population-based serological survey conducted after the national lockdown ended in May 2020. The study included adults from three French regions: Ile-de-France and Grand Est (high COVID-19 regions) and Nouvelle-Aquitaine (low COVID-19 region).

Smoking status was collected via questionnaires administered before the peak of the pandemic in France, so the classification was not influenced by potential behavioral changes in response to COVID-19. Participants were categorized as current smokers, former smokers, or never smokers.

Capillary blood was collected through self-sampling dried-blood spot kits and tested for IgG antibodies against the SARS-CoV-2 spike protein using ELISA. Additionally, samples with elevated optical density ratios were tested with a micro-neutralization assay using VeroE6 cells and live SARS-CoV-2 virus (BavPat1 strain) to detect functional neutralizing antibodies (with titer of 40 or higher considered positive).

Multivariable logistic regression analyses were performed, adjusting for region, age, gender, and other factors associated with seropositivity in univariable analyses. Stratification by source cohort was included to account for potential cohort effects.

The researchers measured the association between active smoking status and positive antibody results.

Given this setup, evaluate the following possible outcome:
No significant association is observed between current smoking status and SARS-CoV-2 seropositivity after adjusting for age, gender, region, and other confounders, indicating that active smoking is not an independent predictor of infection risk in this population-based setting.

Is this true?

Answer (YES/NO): NO